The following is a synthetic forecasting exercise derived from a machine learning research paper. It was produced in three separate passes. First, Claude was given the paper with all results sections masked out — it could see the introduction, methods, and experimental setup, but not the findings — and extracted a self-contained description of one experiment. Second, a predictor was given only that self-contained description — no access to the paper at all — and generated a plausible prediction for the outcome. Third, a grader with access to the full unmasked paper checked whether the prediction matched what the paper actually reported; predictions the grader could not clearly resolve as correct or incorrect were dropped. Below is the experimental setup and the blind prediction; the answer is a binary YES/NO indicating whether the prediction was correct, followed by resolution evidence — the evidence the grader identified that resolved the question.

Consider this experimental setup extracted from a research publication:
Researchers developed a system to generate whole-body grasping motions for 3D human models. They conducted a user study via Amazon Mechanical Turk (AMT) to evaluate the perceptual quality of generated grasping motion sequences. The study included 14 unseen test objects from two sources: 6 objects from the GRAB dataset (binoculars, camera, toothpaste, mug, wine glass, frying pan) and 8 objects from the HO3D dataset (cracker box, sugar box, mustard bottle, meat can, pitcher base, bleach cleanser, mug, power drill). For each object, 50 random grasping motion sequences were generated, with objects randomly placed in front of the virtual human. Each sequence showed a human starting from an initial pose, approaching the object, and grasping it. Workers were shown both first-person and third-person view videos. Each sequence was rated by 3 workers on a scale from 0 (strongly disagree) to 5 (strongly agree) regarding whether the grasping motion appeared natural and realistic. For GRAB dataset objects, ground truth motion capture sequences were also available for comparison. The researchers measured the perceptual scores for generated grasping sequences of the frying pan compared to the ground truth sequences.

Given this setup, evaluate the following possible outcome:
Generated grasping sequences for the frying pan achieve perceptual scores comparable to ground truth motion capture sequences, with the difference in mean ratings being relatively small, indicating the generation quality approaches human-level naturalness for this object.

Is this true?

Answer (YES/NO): NO